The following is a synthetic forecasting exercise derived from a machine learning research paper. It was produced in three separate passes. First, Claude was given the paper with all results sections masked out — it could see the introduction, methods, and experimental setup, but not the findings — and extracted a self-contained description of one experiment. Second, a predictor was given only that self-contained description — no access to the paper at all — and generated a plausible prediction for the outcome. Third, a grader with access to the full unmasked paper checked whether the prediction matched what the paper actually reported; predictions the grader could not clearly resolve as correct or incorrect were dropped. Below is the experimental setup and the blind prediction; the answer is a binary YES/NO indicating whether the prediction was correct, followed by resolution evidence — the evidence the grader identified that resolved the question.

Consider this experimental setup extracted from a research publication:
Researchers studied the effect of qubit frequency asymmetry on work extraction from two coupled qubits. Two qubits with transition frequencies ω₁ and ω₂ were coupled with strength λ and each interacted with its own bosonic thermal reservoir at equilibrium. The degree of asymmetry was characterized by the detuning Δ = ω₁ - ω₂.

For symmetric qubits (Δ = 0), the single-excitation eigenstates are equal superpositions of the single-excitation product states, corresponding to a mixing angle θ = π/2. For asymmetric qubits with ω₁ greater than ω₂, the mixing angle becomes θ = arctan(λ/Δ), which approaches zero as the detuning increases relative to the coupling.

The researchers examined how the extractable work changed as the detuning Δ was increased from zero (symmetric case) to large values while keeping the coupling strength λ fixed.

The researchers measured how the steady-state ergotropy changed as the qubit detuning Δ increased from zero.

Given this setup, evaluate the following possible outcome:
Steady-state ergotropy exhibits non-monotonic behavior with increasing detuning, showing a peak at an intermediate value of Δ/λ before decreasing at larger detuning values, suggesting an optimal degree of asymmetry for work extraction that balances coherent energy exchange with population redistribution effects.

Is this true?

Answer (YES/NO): NO